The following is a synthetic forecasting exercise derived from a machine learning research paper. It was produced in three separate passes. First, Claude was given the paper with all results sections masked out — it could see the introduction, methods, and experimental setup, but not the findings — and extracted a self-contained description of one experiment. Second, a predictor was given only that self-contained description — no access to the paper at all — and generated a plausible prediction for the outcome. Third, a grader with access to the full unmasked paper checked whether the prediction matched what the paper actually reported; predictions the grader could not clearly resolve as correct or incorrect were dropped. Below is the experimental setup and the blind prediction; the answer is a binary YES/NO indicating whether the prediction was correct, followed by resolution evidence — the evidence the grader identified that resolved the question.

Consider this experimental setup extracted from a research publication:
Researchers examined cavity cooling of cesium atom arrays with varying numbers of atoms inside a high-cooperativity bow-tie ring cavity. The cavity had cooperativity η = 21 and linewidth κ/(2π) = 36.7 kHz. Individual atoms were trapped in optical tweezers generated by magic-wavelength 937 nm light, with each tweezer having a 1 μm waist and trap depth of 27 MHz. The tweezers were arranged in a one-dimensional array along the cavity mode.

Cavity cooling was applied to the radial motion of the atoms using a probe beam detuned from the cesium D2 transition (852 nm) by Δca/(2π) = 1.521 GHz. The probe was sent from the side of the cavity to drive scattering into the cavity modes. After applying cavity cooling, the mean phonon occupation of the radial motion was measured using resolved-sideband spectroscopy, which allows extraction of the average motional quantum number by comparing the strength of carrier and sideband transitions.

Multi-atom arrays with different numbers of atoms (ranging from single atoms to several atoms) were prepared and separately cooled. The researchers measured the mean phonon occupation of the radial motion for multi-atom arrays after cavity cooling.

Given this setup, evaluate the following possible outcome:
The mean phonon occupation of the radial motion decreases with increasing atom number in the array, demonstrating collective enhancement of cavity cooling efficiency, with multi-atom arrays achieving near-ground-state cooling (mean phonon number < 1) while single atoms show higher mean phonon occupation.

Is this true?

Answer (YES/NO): NO